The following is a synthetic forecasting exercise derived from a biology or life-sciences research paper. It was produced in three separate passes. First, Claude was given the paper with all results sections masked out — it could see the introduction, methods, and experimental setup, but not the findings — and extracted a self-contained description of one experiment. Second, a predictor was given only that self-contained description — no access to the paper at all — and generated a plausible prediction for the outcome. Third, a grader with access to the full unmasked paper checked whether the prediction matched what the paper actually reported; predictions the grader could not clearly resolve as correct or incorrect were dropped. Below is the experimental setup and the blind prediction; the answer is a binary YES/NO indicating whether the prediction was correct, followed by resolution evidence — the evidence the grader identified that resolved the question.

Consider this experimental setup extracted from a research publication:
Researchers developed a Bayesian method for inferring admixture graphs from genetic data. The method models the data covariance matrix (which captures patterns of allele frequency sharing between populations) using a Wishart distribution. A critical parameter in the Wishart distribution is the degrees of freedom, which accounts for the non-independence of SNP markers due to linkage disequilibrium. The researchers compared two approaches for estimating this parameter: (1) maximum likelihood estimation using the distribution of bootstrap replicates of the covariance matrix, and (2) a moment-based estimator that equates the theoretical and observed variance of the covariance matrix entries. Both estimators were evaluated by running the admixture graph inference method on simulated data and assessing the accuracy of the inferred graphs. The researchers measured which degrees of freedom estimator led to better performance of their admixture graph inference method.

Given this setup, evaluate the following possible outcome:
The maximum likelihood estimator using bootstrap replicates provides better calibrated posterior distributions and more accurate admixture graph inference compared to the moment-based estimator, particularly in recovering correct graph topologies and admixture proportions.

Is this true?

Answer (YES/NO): NO